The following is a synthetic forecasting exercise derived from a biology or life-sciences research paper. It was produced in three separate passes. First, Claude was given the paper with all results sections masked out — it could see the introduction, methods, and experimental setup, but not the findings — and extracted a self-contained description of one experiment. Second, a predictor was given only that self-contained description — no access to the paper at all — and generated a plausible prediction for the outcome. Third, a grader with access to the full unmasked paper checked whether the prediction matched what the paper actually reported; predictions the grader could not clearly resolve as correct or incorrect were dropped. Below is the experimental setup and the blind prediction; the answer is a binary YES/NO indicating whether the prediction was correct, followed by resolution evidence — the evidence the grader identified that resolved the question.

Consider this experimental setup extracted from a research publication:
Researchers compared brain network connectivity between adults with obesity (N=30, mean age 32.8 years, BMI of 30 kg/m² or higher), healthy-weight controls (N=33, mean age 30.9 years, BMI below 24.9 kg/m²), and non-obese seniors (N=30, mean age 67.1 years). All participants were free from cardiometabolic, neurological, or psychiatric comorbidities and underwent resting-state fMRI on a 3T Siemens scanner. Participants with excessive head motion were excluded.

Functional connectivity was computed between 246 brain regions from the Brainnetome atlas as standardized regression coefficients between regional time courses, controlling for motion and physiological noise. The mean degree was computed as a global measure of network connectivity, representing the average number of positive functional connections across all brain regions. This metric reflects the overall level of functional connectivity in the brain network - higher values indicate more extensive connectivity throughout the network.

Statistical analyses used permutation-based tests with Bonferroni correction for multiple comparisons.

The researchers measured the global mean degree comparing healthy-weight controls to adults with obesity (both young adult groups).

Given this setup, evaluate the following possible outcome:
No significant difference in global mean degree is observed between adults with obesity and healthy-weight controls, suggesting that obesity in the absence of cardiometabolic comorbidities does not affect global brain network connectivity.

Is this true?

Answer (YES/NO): NO